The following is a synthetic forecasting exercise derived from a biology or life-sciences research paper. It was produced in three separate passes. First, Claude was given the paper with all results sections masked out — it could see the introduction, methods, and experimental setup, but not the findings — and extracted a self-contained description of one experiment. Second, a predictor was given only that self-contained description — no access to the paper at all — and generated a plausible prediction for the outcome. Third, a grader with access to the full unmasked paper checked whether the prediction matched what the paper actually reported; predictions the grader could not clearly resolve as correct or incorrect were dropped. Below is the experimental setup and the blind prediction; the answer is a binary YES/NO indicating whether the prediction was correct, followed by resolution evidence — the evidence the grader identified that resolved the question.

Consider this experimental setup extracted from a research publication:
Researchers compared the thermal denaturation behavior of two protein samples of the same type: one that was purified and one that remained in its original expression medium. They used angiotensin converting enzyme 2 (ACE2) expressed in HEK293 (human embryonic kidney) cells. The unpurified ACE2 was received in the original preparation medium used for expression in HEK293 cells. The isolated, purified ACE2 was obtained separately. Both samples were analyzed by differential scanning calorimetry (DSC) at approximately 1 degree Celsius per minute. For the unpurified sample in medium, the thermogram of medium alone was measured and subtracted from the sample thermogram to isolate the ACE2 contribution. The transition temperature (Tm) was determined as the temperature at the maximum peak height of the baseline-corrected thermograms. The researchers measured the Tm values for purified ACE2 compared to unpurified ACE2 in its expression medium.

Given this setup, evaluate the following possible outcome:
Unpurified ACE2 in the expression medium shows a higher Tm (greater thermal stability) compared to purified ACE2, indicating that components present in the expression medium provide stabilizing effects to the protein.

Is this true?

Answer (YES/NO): NO